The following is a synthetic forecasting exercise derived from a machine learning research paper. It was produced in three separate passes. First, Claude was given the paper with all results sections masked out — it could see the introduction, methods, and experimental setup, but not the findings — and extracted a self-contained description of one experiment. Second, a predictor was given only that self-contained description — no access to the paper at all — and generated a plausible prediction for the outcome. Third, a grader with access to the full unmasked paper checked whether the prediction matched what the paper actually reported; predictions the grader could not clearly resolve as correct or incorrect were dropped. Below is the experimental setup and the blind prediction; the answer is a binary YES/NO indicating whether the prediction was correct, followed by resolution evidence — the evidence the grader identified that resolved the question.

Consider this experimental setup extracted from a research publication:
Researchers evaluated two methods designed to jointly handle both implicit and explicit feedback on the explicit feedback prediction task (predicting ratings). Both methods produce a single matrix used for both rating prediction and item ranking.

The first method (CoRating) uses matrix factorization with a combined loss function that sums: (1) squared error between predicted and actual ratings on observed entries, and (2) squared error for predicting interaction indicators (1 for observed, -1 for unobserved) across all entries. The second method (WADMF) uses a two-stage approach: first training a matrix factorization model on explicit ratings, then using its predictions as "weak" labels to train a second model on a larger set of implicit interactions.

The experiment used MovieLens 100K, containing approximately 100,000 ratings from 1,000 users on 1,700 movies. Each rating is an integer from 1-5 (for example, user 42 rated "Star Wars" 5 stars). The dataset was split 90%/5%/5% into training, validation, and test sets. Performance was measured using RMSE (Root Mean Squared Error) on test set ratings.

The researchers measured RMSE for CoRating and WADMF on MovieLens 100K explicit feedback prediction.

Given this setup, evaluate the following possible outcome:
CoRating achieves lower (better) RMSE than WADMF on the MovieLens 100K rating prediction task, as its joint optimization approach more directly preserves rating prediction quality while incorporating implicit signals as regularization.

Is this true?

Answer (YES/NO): YES